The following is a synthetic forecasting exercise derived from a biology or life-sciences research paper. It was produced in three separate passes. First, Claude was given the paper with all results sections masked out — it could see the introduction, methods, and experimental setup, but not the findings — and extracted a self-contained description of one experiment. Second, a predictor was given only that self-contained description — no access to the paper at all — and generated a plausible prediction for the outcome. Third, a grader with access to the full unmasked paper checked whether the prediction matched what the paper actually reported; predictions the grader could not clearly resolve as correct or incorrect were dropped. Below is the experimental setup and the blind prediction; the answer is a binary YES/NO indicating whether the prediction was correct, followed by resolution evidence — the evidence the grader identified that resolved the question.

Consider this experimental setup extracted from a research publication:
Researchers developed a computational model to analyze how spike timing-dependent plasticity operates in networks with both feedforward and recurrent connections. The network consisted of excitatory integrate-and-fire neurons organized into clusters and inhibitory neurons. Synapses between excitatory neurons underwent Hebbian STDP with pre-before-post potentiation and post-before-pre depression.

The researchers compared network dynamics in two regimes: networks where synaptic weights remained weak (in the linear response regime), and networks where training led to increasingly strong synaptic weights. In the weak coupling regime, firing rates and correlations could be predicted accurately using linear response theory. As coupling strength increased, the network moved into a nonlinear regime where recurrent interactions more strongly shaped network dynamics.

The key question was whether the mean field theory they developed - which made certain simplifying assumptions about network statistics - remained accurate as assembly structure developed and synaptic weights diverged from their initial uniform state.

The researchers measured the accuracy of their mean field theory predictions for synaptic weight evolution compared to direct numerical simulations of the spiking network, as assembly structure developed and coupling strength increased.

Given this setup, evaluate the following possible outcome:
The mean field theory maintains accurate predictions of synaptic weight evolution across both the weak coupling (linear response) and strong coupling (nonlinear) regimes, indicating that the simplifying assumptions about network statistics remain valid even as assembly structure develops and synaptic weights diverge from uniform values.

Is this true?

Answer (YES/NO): YES